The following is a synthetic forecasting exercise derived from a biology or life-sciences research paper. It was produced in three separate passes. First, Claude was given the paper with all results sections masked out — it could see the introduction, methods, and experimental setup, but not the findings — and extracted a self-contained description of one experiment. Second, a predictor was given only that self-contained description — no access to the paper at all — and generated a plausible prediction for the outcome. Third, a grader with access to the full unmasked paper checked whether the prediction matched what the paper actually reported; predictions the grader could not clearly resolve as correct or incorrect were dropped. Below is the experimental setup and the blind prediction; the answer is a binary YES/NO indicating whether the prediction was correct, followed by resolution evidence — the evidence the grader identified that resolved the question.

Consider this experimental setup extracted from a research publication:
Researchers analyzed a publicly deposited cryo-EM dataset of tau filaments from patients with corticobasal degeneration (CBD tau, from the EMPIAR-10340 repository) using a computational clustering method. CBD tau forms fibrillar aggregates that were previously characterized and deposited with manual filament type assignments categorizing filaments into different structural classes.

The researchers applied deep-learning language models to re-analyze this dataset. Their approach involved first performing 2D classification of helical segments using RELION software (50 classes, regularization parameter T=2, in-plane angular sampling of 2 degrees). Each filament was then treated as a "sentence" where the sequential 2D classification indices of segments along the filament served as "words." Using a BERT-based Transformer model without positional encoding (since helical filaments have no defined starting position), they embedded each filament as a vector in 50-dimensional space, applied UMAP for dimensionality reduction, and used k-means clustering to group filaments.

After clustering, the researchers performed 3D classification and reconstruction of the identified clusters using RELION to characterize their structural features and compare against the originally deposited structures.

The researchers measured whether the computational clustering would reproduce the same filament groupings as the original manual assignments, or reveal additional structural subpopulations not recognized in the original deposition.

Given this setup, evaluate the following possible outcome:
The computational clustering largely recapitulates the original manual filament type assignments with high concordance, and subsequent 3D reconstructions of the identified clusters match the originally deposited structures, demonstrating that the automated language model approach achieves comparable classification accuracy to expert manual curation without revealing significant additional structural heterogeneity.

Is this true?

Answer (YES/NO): NO